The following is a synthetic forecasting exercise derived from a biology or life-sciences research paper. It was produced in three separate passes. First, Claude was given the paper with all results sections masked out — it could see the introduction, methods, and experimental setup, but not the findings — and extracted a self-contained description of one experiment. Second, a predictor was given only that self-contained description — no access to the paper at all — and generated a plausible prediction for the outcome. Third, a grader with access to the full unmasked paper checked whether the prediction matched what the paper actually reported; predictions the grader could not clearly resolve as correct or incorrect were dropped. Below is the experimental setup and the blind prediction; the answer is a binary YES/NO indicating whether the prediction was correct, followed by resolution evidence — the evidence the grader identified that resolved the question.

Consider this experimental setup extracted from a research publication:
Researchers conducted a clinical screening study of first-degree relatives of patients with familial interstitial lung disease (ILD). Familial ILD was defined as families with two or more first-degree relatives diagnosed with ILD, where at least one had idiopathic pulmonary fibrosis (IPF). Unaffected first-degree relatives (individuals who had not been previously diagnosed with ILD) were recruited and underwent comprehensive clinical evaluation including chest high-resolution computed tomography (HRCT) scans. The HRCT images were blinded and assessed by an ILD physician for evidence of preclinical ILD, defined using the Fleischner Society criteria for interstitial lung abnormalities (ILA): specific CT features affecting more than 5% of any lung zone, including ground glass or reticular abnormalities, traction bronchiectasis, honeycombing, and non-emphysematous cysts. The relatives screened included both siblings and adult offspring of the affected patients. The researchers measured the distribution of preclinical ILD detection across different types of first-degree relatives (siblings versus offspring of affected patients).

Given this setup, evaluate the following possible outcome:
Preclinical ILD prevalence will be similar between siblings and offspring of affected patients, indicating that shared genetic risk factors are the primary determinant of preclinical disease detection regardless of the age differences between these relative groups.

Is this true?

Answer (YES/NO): NO